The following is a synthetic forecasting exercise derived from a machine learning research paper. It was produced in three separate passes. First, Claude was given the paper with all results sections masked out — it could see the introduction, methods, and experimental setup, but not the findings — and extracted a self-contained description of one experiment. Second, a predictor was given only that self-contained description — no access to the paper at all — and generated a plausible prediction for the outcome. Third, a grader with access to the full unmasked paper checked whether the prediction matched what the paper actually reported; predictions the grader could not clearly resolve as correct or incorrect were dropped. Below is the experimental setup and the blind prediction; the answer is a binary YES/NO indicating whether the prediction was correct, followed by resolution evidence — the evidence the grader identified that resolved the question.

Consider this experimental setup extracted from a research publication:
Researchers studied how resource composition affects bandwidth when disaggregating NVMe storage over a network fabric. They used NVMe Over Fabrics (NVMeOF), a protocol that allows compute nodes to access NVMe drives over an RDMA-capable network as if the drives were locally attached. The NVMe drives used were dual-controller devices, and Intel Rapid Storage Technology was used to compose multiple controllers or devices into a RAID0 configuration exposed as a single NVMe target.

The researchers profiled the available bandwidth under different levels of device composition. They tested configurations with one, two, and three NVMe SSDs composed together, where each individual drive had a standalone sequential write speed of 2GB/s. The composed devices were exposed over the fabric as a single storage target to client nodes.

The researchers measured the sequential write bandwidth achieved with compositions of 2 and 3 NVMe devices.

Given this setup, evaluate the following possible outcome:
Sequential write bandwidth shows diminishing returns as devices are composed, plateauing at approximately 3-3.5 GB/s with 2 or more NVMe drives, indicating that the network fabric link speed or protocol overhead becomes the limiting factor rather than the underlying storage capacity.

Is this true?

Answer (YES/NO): NO